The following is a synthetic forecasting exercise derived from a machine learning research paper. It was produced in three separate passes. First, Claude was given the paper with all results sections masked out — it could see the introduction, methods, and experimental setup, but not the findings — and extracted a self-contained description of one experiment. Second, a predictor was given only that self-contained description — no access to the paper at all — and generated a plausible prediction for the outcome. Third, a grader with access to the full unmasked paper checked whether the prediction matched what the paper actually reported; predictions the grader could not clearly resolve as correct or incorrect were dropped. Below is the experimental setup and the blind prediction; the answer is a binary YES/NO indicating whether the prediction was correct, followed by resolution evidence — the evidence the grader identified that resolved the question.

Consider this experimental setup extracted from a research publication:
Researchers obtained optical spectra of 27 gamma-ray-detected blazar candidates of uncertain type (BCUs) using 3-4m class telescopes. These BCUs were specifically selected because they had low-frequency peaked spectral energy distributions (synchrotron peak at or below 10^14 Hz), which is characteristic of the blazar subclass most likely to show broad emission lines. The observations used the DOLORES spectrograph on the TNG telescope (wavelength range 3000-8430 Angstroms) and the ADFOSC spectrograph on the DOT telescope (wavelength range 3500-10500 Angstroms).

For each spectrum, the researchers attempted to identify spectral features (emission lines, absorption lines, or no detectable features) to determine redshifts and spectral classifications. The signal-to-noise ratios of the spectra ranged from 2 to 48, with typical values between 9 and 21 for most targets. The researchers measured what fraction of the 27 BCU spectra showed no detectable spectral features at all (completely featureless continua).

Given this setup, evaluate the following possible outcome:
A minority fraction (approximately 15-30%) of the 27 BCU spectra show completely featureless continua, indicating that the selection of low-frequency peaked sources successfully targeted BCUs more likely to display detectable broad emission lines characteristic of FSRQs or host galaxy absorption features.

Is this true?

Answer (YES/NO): NO